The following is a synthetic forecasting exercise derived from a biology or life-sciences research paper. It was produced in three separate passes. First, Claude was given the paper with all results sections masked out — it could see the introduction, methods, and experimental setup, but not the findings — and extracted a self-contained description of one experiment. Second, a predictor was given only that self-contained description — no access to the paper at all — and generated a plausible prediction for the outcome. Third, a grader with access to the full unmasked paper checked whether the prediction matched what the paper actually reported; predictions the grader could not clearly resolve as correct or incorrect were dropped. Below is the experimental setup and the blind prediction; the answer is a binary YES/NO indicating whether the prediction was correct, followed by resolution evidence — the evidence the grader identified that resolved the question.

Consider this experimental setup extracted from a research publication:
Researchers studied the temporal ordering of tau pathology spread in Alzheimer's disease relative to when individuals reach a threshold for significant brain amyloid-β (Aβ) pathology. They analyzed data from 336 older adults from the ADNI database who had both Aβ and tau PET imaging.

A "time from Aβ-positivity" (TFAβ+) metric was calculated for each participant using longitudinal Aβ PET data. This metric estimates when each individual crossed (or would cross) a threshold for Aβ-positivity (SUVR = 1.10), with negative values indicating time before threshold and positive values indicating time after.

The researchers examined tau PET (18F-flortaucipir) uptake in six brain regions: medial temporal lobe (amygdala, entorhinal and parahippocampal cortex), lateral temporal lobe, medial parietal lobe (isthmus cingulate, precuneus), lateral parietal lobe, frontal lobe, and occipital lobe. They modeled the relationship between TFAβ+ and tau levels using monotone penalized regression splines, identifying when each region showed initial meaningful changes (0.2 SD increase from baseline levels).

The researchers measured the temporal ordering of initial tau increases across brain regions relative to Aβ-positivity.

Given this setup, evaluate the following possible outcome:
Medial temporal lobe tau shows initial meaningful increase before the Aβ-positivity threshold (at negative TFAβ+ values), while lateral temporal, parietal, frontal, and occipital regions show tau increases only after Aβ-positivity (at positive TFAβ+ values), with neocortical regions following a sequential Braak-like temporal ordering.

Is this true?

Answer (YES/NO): NO